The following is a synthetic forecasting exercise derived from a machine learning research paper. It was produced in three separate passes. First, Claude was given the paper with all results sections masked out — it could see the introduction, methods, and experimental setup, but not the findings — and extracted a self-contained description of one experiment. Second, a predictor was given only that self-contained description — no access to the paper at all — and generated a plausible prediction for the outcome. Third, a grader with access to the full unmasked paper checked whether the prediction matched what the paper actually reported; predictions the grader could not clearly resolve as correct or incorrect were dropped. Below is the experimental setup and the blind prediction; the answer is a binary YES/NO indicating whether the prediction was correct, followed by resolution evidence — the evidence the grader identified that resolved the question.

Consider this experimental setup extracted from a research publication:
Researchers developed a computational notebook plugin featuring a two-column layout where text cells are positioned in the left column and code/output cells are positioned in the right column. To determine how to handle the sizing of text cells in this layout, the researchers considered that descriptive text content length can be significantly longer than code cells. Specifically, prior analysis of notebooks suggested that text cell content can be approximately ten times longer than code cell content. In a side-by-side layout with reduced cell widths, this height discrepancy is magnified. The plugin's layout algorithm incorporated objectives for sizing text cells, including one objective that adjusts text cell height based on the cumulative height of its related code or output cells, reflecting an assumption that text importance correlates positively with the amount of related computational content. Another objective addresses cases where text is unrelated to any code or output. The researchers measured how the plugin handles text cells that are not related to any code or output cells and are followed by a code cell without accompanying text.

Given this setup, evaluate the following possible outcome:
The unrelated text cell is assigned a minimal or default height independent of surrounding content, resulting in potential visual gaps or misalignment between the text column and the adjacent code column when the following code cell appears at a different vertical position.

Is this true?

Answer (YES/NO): NO